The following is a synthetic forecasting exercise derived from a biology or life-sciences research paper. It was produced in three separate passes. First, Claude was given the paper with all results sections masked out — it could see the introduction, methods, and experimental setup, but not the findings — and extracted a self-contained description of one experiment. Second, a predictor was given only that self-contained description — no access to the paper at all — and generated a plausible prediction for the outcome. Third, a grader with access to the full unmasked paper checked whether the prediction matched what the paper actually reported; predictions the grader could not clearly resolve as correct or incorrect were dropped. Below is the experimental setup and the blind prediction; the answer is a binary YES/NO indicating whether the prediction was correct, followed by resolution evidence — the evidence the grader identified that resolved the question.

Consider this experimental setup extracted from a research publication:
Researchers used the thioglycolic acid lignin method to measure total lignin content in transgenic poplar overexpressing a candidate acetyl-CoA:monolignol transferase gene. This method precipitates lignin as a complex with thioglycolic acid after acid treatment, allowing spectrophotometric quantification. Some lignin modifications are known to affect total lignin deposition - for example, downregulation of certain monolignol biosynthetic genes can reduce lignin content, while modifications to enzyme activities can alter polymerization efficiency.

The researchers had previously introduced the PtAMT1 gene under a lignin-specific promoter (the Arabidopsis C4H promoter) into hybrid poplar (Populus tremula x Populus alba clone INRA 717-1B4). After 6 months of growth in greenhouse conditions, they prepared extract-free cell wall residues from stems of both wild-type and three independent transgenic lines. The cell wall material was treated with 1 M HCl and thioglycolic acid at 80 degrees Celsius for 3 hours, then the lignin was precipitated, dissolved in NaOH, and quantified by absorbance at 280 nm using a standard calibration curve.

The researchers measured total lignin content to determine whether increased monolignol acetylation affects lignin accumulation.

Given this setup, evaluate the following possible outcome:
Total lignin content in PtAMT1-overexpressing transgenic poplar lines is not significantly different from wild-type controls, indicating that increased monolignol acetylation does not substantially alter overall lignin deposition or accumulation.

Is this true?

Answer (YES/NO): YES